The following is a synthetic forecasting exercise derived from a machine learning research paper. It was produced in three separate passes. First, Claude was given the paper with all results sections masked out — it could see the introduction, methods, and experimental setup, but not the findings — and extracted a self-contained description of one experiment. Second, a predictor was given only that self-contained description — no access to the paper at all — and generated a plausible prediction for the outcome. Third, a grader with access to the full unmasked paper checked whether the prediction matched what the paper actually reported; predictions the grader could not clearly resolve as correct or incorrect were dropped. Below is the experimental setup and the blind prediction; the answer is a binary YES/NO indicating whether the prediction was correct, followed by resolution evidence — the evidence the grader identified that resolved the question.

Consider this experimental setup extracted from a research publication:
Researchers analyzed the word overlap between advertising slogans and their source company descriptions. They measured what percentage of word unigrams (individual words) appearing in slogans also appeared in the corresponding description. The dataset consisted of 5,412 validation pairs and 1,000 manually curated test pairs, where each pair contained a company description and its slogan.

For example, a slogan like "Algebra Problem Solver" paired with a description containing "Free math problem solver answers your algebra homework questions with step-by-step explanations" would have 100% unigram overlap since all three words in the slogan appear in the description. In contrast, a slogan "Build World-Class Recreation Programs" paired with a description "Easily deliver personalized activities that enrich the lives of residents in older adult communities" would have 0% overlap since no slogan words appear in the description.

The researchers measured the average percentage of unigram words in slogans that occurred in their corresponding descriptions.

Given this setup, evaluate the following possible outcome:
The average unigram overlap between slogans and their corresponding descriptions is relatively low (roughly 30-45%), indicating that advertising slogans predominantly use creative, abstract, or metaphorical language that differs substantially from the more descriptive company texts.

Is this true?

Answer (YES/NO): NO